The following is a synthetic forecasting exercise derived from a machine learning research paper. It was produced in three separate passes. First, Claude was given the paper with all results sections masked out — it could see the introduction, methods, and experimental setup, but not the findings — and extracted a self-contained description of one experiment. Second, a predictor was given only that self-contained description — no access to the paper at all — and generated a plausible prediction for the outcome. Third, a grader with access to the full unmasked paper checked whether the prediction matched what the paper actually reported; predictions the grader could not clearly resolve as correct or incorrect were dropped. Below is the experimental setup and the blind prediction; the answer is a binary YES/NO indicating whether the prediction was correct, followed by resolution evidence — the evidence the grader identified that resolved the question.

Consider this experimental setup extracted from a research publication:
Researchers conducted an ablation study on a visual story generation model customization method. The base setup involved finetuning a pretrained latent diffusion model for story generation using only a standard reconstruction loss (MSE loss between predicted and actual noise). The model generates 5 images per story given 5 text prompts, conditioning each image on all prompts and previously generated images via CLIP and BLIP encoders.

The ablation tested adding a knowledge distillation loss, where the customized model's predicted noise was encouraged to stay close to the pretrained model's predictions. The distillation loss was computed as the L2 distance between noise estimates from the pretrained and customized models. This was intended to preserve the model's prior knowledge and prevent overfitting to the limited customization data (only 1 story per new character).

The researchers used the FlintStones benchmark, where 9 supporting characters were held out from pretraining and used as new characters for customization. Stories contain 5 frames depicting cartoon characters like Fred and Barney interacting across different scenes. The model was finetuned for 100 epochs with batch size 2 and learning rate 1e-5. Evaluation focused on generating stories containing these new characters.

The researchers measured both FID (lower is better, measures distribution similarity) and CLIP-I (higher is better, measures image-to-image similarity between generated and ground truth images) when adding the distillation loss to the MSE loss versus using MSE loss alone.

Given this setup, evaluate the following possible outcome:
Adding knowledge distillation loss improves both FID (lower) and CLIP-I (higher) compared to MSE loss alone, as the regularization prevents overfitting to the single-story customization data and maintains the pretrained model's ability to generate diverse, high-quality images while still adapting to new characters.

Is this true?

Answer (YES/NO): NO